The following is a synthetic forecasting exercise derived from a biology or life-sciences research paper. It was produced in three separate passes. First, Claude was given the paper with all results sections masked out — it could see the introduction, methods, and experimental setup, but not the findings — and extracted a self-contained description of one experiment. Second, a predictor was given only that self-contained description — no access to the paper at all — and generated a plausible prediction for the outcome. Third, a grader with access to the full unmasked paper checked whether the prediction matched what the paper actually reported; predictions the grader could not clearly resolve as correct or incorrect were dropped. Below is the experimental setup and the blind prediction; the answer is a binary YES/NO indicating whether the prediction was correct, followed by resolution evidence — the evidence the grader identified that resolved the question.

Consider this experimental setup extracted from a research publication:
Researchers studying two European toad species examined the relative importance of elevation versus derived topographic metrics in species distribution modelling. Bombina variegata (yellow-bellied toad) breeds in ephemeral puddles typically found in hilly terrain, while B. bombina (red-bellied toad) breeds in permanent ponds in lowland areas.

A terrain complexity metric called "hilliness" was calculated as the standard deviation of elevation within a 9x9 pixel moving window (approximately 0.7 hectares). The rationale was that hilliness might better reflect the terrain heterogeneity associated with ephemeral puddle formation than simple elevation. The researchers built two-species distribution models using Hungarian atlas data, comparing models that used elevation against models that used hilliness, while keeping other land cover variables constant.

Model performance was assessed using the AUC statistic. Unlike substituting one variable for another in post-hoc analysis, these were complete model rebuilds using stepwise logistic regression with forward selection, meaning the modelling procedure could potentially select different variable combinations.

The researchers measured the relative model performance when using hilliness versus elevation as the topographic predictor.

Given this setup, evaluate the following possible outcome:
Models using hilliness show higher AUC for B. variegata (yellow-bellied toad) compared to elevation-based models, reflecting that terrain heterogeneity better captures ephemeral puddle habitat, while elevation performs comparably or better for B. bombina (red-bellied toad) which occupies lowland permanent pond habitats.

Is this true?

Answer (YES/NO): NO